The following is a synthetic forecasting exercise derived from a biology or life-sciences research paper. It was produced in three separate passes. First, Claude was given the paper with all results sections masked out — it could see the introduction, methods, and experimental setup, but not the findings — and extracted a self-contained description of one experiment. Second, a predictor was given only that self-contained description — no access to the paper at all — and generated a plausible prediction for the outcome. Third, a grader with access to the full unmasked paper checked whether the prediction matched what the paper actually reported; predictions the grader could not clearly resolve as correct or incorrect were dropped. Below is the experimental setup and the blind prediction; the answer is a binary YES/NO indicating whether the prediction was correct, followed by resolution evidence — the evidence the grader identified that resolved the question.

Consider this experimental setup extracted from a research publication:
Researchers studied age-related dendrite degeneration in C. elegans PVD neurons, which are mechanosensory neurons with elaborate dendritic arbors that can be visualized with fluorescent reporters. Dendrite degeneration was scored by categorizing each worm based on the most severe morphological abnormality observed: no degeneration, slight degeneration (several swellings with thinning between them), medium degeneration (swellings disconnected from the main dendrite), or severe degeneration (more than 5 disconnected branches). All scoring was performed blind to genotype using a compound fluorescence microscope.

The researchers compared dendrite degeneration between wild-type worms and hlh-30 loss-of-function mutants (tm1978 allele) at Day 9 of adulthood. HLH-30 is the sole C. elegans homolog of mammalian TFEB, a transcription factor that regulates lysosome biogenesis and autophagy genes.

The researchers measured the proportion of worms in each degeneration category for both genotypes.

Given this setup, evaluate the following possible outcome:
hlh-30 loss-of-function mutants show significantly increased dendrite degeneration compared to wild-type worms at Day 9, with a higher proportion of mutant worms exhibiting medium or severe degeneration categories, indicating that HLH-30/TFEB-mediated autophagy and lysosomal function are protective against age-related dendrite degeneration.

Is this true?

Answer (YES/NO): YES